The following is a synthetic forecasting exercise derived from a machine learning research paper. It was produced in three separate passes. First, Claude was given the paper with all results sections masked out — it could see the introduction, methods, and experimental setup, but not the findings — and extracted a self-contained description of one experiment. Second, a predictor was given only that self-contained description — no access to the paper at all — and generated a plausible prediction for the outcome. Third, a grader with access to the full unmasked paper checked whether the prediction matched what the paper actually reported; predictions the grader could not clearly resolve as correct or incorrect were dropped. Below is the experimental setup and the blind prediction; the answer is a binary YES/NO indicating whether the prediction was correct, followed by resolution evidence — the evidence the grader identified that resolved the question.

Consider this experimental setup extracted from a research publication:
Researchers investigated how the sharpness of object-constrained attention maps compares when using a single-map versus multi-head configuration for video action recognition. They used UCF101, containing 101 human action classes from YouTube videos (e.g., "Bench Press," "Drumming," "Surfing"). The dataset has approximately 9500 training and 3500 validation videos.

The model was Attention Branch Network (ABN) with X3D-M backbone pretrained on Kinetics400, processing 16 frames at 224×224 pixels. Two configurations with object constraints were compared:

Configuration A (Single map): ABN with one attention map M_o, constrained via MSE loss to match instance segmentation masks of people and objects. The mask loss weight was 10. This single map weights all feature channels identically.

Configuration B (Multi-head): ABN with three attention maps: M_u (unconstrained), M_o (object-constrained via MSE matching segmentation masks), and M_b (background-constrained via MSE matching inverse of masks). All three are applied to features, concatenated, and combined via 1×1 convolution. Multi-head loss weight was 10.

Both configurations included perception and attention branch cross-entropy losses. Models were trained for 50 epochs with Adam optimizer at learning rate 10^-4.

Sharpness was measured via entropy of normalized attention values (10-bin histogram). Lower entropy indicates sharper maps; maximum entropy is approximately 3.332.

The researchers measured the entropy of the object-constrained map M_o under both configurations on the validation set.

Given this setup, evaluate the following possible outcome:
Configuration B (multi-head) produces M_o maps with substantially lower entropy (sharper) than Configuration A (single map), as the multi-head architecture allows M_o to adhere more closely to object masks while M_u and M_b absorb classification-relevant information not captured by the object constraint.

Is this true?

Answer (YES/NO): YES